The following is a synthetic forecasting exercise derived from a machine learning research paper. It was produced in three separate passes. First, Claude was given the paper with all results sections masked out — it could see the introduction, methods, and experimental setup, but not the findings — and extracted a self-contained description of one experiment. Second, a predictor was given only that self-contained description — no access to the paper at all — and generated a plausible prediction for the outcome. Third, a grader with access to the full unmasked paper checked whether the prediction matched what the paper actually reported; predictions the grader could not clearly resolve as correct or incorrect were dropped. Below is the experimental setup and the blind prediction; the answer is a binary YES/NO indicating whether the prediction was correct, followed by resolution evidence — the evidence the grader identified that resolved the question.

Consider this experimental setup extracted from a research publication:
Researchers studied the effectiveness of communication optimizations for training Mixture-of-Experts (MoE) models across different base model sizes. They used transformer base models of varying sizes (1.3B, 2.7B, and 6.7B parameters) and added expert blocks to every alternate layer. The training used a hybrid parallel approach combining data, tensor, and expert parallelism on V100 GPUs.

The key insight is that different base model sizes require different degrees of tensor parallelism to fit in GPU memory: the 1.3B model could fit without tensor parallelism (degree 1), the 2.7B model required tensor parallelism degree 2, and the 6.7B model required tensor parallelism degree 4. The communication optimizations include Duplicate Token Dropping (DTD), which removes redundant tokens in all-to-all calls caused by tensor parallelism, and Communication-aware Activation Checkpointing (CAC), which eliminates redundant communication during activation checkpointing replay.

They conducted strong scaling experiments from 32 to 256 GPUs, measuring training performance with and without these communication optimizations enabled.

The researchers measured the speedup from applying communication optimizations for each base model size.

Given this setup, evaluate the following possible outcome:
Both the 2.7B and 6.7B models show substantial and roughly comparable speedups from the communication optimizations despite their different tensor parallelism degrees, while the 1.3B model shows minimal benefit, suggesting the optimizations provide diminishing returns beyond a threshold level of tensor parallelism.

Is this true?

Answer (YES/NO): NO